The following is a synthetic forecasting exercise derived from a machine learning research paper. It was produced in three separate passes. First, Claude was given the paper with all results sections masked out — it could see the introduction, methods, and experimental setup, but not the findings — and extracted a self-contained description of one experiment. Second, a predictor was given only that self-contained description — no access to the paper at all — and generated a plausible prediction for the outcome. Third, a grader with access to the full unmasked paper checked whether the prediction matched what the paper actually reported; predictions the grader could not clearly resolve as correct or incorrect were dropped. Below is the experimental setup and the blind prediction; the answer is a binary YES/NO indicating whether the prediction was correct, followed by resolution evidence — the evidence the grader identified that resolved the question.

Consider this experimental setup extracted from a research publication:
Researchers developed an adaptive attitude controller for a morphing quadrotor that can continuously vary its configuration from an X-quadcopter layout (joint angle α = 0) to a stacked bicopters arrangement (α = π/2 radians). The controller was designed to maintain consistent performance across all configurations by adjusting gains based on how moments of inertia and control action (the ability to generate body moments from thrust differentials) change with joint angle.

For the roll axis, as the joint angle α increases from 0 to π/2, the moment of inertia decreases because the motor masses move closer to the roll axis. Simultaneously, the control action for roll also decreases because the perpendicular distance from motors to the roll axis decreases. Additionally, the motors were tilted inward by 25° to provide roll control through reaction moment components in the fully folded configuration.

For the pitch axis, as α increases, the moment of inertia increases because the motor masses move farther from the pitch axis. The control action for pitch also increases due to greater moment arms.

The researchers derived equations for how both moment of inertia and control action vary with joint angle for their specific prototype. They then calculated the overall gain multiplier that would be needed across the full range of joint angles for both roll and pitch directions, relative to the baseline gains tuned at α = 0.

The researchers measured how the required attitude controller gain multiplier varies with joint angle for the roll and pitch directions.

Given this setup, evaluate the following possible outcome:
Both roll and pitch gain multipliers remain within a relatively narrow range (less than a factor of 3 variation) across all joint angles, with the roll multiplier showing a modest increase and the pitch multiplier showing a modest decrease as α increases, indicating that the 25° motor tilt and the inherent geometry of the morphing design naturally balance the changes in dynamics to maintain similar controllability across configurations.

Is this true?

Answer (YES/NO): NO